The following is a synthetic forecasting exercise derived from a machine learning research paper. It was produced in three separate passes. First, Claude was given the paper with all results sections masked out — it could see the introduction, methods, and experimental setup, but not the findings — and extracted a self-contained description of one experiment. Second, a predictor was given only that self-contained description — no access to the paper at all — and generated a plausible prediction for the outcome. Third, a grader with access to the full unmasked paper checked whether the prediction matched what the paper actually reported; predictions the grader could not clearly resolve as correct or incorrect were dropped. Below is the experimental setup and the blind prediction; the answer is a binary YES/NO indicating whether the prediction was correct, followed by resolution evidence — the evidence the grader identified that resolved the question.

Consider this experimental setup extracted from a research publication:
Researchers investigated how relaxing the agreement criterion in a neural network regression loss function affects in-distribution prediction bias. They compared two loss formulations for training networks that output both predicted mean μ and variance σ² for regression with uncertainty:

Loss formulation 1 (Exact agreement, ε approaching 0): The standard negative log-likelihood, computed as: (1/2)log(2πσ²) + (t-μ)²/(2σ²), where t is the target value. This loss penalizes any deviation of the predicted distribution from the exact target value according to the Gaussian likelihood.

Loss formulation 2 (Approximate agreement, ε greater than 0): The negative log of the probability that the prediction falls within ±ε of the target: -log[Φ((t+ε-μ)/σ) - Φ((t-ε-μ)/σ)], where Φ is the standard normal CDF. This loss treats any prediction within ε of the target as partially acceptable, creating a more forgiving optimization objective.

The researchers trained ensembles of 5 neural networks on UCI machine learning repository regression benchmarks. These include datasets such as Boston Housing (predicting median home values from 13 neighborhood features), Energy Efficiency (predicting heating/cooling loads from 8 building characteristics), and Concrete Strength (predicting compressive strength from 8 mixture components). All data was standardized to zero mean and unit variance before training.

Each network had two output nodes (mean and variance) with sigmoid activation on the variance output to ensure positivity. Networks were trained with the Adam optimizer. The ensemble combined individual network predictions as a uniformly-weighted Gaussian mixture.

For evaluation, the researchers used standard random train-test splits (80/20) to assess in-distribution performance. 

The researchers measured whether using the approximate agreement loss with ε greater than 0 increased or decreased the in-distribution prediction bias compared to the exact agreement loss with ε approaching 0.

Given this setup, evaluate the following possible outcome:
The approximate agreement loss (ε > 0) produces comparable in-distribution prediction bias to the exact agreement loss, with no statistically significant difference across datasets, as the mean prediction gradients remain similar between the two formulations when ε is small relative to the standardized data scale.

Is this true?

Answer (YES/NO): NO